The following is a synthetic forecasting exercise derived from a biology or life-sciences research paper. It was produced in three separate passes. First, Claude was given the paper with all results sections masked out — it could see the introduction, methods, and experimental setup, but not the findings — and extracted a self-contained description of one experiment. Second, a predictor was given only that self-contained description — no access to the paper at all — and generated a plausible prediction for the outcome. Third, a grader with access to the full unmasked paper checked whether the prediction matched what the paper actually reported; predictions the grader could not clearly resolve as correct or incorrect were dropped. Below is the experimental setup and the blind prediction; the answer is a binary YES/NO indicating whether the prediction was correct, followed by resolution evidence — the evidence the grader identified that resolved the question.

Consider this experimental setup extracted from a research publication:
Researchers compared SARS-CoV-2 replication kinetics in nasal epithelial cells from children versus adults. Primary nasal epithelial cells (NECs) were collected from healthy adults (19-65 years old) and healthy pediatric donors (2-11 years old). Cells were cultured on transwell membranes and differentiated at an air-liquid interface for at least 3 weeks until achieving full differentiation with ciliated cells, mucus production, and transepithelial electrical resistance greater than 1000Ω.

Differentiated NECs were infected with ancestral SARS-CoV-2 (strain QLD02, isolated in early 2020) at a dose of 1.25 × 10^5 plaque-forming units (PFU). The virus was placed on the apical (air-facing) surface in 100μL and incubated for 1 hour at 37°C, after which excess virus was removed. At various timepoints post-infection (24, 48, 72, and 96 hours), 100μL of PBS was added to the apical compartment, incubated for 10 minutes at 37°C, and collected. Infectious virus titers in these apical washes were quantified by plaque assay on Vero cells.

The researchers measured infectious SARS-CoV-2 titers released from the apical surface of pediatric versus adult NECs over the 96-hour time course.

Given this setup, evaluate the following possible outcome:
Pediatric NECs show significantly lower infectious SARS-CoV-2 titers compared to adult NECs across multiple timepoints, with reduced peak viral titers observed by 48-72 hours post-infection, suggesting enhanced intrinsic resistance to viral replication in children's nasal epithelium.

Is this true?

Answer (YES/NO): YES